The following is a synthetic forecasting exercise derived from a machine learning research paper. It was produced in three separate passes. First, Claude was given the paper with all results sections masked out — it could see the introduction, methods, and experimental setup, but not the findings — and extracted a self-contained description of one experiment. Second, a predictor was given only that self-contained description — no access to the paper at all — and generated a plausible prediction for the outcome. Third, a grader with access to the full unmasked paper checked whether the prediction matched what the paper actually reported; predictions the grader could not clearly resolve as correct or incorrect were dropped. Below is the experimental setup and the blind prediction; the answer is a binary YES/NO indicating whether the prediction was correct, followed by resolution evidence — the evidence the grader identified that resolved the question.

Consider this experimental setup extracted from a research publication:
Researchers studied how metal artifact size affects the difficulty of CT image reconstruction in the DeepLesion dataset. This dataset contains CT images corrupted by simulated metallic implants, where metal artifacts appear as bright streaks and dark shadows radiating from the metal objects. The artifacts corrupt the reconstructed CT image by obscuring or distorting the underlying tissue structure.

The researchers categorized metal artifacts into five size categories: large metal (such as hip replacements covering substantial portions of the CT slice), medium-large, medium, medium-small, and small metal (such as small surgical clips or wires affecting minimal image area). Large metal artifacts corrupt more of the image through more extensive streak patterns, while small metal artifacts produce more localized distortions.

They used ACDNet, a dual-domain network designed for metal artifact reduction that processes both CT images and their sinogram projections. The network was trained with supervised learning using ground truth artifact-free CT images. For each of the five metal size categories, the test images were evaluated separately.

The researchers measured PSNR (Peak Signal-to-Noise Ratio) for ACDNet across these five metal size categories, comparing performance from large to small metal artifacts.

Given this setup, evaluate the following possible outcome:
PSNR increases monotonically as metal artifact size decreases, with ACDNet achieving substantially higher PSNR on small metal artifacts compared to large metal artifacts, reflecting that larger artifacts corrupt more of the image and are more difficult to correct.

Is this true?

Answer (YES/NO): YES